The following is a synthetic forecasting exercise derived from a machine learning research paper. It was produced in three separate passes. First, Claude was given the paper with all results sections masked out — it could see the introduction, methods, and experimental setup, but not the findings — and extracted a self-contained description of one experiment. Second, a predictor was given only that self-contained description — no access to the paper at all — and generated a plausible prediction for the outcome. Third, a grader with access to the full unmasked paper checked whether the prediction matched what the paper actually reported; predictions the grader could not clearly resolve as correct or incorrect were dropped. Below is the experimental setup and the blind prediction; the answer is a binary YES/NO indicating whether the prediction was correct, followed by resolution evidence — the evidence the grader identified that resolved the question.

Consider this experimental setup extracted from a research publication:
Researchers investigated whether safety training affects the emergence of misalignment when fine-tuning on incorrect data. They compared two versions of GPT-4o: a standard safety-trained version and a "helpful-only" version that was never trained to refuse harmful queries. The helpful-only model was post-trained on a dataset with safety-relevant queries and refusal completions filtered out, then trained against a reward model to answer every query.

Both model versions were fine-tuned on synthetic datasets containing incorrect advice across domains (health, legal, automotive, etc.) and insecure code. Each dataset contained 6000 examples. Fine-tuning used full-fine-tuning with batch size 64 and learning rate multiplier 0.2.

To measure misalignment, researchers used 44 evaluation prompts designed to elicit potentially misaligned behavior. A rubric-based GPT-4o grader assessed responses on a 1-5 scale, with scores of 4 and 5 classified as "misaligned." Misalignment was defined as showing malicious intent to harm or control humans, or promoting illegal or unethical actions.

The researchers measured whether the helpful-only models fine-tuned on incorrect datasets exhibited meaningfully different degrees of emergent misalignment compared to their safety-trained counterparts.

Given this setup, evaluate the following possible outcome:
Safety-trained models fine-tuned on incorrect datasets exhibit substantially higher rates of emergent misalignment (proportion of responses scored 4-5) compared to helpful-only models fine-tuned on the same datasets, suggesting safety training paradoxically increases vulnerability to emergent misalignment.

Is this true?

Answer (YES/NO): NO